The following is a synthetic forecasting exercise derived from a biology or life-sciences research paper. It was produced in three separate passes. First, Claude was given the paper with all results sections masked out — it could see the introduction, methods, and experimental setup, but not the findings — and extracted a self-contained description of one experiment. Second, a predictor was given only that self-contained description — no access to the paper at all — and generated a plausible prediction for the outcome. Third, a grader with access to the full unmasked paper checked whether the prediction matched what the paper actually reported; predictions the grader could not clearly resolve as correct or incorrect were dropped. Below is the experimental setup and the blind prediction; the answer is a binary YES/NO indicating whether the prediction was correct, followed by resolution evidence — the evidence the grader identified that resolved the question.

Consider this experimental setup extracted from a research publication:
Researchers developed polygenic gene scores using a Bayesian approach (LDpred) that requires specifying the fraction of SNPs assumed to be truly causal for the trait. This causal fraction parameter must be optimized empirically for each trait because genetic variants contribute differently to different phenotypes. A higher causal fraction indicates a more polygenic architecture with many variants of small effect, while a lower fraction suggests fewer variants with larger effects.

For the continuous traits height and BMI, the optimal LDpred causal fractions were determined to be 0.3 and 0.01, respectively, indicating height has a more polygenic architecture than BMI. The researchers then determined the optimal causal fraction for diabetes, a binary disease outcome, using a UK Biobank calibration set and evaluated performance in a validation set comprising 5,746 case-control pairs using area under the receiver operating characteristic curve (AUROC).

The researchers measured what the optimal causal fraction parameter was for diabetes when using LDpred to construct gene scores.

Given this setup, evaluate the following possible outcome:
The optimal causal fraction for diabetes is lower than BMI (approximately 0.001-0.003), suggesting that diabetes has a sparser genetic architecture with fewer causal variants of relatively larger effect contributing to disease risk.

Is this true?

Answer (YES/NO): YES